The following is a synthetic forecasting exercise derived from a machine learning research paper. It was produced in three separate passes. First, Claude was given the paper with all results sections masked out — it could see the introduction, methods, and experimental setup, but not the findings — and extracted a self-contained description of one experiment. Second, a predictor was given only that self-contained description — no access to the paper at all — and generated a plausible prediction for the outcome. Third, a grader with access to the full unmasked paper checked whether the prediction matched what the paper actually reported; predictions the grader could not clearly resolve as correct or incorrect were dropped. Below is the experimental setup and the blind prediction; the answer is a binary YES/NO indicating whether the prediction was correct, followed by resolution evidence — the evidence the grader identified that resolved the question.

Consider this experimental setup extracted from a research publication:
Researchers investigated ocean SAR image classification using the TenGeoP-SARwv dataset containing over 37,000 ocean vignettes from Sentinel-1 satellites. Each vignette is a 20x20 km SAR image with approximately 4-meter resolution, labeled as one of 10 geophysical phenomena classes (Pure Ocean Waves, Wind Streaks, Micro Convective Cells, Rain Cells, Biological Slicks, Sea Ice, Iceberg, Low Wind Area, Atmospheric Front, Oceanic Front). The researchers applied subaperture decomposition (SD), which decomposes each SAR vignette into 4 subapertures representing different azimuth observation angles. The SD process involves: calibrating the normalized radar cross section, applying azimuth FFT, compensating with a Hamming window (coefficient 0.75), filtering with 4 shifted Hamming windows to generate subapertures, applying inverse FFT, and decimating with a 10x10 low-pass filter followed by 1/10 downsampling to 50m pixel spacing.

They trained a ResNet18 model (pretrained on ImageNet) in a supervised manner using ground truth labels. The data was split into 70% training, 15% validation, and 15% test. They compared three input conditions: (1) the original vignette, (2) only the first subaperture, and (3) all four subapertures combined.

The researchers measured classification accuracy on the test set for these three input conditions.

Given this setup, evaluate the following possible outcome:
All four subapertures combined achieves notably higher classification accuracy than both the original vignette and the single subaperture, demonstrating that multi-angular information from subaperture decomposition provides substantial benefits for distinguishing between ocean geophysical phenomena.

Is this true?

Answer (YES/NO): NO